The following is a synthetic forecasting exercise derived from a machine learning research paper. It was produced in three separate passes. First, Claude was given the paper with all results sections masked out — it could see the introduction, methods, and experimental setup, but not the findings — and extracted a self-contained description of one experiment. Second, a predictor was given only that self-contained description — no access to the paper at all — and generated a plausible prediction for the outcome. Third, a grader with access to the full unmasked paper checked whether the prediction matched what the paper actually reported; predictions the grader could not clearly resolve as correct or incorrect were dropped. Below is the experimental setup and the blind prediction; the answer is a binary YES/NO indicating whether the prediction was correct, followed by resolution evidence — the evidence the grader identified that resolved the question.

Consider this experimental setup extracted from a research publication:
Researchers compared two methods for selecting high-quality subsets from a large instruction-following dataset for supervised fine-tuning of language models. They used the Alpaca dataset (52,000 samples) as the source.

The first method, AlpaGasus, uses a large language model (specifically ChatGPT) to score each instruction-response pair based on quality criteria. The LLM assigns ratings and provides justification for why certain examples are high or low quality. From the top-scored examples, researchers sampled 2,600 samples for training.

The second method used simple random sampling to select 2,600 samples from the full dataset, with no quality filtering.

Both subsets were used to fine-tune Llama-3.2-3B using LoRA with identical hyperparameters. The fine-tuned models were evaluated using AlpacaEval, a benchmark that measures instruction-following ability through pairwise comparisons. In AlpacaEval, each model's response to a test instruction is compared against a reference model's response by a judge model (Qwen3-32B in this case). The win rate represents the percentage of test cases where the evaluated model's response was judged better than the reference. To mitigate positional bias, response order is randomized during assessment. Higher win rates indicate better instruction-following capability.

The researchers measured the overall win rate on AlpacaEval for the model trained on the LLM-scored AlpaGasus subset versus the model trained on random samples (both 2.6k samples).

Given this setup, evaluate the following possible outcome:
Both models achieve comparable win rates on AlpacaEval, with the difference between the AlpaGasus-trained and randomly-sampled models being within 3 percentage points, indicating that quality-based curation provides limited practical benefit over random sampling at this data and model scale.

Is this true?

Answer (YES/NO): NO